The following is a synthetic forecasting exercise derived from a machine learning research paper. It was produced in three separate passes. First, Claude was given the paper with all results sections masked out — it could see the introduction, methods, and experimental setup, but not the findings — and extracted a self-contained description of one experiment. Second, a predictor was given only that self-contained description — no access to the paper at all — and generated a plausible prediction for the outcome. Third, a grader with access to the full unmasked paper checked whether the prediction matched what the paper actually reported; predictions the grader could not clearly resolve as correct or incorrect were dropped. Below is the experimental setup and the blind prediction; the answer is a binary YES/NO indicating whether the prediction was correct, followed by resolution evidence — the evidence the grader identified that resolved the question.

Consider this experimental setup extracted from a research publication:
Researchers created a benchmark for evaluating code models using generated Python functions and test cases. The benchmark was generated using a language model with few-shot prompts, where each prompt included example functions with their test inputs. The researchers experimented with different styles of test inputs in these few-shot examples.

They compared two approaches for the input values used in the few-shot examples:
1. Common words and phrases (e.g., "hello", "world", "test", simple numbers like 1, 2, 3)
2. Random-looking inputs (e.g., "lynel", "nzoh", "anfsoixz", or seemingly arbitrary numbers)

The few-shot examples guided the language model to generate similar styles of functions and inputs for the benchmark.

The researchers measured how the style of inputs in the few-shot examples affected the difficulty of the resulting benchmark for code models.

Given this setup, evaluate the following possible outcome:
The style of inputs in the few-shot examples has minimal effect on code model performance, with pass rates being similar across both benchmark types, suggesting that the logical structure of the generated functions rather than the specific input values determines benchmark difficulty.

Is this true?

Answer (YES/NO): NO